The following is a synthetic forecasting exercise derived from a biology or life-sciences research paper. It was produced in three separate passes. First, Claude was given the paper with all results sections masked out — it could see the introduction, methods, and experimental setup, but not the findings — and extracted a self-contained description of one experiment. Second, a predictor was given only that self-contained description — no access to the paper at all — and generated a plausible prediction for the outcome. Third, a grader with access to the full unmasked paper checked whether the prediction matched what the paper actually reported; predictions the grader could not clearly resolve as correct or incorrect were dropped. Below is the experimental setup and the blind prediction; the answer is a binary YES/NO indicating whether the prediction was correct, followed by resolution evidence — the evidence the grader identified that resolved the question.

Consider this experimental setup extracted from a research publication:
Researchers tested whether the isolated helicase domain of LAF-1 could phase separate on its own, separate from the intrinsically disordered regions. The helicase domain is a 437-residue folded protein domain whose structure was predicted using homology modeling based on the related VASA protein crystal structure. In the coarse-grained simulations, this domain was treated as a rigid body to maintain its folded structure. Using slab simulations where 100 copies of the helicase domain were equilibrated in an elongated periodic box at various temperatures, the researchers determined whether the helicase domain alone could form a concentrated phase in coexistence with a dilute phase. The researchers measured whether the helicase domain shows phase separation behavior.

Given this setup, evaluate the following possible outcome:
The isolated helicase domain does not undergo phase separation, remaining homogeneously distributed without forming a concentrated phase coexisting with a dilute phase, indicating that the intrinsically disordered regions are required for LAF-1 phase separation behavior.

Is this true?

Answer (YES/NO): NO